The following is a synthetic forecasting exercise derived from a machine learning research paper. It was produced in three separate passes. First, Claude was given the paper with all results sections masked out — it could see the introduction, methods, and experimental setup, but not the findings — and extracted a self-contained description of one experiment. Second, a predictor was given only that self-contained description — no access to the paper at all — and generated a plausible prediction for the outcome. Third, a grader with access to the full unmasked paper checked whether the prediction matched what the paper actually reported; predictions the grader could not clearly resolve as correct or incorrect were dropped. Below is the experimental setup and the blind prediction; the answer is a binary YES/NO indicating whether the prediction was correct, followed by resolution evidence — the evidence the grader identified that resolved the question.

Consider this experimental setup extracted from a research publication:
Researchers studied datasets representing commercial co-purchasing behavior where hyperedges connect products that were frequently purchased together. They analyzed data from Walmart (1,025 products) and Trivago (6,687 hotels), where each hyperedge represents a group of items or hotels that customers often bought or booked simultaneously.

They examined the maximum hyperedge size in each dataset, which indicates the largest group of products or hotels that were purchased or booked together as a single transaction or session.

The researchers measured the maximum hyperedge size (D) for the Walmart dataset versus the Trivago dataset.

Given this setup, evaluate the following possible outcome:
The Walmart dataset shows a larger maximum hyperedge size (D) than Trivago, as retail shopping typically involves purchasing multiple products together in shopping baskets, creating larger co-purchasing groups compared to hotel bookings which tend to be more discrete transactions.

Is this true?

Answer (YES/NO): NO